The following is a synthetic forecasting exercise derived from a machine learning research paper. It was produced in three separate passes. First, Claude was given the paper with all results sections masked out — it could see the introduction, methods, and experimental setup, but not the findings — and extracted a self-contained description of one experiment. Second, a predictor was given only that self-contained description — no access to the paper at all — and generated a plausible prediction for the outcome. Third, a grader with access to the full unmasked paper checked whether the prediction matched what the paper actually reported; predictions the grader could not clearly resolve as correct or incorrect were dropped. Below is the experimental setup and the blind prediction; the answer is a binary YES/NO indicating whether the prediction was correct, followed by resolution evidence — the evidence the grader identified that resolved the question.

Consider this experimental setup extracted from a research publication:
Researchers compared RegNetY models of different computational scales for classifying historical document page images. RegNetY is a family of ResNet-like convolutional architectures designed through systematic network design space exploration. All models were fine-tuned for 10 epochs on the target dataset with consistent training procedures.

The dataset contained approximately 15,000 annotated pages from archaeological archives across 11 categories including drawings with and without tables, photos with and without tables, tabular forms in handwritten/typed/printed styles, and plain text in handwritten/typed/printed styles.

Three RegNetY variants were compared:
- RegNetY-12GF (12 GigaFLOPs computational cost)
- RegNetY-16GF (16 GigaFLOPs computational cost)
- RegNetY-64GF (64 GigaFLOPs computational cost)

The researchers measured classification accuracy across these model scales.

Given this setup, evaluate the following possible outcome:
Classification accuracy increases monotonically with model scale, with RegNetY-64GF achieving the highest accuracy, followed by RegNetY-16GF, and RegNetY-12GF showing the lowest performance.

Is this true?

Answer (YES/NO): NO